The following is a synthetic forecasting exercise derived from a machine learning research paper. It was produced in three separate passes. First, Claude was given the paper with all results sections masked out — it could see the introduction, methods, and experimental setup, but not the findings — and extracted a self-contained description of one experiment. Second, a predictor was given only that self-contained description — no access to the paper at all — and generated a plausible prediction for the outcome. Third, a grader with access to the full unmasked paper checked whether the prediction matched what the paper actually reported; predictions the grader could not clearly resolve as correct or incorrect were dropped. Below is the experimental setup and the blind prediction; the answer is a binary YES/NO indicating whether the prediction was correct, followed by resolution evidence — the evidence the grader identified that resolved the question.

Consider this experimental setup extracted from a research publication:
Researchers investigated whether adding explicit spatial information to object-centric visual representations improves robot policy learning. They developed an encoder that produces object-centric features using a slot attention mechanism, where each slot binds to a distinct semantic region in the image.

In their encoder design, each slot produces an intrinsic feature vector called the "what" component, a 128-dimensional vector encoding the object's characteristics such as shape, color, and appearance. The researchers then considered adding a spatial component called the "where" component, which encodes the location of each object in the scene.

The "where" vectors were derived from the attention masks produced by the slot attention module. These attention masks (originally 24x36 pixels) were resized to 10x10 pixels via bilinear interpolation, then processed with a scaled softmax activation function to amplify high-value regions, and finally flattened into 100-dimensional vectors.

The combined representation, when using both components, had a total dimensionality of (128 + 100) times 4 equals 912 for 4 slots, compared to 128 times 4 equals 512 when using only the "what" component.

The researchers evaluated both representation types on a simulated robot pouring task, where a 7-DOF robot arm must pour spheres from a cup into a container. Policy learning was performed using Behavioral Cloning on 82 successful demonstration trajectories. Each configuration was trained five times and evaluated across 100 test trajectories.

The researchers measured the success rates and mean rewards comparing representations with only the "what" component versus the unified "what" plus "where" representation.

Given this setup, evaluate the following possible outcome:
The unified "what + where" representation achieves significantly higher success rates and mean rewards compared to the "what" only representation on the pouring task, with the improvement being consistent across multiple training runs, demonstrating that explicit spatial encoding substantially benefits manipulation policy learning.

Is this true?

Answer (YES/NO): YES